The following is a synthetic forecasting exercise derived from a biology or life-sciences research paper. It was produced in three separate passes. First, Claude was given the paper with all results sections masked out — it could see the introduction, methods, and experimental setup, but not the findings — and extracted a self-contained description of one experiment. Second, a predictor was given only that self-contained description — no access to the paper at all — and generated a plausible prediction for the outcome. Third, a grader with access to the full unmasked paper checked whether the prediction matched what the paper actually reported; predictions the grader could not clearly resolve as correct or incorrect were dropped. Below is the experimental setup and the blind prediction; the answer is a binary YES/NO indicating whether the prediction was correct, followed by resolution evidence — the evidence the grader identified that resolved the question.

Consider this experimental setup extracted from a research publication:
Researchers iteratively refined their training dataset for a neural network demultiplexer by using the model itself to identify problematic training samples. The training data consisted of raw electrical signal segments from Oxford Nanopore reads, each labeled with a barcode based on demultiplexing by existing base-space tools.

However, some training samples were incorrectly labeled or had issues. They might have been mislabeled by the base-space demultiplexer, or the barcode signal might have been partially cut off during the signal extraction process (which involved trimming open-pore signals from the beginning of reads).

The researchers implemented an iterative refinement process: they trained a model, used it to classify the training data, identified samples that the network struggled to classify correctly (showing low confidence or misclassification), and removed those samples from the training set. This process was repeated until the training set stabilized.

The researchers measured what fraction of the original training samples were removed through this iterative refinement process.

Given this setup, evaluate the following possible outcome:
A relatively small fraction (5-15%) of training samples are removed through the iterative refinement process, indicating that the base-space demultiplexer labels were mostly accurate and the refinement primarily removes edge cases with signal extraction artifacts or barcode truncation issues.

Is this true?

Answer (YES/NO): NO